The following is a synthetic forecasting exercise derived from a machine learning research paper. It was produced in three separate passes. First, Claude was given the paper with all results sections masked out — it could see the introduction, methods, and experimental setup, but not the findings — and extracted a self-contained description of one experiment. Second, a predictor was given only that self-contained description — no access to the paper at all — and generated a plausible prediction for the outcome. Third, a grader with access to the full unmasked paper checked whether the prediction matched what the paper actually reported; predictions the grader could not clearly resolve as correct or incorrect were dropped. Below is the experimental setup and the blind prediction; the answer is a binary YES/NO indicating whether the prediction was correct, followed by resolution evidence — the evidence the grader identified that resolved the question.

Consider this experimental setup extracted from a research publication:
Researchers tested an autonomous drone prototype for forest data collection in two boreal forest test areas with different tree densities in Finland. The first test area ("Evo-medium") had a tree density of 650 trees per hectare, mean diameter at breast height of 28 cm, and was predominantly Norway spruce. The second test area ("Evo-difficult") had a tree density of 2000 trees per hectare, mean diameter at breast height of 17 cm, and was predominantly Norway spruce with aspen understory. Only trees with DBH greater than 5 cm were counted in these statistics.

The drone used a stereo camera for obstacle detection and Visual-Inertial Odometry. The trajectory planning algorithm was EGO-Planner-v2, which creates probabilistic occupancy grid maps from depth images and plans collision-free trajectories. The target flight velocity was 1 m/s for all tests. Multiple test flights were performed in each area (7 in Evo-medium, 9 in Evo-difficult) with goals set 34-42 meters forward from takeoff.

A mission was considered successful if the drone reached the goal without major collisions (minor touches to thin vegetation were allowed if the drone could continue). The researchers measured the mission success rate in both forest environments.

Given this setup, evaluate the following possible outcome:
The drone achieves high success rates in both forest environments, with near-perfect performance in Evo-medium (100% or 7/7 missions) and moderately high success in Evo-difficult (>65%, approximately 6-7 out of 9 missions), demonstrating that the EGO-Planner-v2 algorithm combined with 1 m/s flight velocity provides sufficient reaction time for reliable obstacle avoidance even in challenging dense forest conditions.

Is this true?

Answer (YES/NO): NO